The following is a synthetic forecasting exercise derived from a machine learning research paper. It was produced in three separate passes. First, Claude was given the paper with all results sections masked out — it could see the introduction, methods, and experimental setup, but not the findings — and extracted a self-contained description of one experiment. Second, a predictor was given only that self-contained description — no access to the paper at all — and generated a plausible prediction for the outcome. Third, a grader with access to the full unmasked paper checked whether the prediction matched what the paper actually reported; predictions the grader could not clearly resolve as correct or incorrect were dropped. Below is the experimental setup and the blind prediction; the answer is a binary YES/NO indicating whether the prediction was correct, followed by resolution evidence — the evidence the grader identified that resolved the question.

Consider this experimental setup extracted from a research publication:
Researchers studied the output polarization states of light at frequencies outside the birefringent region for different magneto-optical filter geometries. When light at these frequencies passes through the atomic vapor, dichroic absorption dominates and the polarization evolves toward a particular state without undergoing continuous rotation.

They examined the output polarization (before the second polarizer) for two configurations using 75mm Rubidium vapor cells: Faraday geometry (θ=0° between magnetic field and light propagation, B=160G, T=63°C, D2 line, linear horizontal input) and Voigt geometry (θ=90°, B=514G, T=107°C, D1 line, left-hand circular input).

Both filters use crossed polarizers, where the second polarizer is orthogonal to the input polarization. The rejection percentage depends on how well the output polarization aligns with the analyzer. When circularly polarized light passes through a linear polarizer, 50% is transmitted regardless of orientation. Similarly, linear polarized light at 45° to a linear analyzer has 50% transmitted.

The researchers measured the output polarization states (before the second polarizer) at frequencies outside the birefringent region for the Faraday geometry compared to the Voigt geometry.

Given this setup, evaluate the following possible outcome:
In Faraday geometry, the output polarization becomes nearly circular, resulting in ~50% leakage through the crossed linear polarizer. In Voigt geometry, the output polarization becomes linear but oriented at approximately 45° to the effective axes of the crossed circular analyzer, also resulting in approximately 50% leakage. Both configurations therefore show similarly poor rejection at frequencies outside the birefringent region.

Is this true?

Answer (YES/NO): YES